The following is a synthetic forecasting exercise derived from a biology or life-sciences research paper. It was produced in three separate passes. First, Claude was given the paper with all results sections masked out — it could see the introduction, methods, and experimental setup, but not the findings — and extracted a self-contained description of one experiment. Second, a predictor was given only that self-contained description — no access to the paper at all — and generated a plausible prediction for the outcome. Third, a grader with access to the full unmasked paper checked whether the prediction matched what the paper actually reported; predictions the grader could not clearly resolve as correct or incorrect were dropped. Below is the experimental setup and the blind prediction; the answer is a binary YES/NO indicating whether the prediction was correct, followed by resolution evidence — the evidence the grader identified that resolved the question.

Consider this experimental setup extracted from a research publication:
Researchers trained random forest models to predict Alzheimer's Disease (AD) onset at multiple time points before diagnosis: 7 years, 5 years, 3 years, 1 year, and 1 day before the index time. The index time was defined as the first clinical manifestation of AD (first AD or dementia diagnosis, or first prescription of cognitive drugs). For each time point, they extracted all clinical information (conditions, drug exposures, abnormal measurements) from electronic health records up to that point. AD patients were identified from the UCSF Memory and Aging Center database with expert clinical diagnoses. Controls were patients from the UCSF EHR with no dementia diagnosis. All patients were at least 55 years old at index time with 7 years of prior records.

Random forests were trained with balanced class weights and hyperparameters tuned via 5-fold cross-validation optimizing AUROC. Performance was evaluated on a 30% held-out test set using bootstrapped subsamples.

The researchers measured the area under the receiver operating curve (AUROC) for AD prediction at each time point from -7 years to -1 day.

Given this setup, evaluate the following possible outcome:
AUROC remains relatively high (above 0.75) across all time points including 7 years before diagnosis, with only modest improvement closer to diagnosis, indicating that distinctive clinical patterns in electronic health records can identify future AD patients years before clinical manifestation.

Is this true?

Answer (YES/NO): NO